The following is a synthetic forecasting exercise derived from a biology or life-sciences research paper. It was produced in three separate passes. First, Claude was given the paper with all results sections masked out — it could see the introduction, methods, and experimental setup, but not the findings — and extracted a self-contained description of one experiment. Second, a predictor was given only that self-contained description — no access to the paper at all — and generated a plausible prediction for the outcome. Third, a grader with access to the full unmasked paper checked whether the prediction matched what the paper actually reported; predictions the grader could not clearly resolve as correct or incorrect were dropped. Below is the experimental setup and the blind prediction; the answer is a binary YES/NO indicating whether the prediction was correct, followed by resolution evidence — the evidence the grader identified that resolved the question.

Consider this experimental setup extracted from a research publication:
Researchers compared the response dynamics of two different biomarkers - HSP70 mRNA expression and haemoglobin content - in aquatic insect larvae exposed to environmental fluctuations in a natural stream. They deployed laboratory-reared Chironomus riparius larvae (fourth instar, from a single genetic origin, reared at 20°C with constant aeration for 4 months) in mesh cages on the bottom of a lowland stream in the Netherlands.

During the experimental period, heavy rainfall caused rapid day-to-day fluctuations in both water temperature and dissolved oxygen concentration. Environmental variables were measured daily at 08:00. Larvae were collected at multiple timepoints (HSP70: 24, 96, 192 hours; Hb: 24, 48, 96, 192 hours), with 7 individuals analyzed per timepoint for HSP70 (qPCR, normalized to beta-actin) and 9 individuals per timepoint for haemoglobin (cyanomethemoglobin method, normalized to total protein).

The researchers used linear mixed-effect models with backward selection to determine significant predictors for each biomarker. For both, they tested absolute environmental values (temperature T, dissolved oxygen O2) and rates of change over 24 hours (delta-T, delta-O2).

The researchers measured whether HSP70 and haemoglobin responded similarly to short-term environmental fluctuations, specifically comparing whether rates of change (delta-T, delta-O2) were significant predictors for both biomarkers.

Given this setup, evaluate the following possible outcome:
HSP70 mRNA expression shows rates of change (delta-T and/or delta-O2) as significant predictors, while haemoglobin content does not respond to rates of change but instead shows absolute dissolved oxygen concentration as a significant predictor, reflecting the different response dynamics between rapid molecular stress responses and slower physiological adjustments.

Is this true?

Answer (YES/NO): YES